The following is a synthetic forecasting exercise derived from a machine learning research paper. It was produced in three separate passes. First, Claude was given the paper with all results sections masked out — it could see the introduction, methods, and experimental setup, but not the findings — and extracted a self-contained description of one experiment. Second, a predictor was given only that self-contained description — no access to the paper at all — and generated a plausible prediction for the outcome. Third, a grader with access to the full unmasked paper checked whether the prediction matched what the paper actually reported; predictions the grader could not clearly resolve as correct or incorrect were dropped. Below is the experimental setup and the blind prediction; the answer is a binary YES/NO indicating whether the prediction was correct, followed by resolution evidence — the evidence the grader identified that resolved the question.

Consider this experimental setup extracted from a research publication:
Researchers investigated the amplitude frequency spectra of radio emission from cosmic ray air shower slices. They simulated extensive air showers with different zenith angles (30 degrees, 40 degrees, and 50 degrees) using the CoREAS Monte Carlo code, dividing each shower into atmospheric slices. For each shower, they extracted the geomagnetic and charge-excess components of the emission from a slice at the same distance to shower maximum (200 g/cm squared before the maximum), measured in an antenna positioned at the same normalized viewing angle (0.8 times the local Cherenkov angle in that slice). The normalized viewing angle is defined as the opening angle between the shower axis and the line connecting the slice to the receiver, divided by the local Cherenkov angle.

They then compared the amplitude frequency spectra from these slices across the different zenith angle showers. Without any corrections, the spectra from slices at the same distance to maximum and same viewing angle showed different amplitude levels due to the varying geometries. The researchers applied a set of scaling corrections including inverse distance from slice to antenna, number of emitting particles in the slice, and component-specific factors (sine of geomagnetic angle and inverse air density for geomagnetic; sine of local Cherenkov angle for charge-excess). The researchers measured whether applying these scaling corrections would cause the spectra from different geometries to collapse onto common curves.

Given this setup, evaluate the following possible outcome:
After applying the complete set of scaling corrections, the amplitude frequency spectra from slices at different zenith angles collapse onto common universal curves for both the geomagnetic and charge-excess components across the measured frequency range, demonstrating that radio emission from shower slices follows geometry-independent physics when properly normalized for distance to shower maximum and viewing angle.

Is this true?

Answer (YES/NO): YES